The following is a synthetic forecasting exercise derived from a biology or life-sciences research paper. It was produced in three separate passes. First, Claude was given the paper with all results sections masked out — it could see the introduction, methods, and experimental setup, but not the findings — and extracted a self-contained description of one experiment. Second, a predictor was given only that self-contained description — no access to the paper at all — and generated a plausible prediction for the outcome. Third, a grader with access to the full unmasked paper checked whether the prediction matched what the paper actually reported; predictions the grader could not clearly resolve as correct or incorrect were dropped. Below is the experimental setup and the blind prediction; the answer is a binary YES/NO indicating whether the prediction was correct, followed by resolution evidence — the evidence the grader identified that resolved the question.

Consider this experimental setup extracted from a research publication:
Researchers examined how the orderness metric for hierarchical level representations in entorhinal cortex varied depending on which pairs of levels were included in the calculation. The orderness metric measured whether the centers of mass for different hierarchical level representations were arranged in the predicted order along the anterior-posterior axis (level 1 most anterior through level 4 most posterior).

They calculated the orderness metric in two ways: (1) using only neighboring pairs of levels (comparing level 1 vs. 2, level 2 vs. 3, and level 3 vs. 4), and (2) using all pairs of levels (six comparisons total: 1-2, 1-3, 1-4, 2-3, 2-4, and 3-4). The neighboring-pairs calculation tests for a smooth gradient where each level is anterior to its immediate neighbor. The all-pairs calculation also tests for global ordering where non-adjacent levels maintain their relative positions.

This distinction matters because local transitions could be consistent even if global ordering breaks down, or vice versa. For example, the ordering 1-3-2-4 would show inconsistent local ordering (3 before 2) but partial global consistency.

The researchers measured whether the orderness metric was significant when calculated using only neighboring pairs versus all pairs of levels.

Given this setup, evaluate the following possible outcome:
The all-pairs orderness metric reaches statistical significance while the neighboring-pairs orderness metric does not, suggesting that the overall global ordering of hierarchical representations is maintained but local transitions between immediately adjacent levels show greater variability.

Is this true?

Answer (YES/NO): NO